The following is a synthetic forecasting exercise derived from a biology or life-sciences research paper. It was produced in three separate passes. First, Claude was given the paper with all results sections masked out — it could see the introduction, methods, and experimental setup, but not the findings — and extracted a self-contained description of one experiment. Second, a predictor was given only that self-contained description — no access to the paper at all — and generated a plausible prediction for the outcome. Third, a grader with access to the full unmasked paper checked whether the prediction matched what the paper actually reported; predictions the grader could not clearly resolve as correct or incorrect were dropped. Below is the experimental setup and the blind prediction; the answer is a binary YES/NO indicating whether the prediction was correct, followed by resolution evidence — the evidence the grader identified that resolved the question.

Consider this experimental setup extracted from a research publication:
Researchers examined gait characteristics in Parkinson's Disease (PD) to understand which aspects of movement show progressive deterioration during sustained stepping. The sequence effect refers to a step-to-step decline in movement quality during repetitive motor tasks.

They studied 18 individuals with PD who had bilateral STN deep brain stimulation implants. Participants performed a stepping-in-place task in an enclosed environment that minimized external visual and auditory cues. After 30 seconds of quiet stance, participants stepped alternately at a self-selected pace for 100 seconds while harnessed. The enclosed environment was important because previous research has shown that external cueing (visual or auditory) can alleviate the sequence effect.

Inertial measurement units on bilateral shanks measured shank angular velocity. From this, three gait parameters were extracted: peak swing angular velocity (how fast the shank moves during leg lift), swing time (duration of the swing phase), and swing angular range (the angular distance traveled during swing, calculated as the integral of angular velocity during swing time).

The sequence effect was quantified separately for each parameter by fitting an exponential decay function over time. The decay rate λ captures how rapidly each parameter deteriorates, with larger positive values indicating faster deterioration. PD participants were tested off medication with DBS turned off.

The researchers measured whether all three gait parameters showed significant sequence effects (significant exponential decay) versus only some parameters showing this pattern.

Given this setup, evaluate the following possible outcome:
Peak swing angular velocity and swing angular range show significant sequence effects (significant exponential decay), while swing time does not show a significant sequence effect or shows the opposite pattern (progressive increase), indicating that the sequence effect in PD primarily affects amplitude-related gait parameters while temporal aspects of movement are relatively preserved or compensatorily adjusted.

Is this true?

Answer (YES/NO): YES